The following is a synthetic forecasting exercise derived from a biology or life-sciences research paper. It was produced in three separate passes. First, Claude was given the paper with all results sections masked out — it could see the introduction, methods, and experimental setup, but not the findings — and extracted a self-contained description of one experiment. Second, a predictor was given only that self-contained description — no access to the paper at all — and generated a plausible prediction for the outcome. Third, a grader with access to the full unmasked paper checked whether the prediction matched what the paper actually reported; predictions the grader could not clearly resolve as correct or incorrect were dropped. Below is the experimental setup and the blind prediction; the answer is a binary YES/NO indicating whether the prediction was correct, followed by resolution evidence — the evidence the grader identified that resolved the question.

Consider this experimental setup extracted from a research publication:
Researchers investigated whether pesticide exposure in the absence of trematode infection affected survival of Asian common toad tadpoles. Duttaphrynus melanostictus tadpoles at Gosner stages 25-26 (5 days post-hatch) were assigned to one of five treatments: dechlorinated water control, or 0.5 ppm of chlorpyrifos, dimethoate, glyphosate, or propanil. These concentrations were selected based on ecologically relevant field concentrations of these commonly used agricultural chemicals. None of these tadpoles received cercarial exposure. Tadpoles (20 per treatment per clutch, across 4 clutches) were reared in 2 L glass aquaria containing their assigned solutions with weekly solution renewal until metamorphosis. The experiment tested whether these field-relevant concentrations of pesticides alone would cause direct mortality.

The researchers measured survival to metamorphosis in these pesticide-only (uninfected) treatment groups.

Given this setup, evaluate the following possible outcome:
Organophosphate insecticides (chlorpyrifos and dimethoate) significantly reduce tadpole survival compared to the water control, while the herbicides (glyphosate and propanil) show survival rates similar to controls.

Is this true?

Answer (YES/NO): NO